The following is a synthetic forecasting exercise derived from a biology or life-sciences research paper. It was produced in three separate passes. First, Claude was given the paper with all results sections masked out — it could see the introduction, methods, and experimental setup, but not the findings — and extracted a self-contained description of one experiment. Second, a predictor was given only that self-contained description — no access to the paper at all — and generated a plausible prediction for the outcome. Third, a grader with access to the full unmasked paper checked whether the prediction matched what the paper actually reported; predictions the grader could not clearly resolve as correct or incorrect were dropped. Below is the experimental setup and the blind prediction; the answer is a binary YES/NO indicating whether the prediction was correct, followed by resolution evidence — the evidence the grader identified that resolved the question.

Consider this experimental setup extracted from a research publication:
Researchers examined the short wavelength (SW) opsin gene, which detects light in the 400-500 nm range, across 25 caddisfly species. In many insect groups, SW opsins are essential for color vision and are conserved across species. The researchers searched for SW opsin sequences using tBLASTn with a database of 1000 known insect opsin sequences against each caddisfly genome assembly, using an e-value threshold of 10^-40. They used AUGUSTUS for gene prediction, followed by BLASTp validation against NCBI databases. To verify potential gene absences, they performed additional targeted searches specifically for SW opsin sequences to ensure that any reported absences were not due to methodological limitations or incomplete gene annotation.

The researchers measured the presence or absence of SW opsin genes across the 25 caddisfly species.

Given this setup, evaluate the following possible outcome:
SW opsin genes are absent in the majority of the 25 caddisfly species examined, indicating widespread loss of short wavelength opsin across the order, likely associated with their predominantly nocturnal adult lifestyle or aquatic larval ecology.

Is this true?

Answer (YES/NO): NO